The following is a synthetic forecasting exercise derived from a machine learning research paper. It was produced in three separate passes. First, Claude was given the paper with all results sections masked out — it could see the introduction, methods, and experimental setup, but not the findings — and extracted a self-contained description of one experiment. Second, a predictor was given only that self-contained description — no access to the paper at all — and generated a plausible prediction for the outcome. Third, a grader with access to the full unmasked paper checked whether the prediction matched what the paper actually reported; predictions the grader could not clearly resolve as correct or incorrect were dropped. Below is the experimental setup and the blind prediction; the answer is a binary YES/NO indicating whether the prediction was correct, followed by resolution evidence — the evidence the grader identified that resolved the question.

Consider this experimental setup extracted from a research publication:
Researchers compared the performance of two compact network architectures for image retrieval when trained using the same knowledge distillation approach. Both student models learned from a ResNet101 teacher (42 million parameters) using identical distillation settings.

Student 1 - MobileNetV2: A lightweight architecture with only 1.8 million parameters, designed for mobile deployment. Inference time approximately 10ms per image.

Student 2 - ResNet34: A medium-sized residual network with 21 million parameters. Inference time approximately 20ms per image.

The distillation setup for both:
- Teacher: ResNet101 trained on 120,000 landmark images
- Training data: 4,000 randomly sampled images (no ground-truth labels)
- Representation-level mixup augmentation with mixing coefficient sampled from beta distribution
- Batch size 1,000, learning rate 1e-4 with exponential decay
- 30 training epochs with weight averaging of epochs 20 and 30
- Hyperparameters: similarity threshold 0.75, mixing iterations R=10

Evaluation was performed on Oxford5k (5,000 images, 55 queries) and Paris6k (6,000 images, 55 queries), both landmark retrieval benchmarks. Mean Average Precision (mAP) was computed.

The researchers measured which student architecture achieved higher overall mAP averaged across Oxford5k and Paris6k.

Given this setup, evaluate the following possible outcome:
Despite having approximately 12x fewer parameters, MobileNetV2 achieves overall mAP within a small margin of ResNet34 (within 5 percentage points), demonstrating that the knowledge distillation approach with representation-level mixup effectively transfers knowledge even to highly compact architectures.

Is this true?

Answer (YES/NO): YES